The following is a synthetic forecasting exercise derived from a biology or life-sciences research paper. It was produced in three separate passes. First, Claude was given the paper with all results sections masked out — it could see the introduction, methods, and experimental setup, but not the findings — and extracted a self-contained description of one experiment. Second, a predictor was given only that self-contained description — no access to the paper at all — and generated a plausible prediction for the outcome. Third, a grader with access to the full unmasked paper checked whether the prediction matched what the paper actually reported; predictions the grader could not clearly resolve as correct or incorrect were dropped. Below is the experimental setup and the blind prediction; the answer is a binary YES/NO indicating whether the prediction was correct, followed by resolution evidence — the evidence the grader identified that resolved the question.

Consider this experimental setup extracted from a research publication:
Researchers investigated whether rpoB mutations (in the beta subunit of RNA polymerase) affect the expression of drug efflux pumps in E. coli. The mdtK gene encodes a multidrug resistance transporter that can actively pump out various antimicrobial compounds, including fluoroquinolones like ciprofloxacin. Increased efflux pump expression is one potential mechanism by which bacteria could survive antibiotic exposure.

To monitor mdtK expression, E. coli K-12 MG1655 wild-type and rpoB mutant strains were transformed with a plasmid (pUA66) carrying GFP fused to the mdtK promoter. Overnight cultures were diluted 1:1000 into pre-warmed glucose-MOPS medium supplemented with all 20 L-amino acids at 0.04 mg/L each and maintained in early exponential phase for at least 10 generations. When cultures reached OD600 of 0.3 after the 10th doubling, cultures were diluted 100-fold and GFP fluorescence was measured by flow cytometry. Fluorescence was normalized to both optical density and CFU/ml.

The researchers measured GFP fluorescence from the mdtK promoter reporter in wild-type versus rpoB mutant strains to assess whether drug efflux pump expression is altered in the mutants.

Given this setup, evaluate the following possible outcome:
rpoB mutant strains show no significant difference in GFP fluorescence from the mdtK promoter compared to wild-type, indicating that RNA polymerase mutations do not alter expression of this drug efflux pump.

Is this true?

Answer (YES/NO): NO